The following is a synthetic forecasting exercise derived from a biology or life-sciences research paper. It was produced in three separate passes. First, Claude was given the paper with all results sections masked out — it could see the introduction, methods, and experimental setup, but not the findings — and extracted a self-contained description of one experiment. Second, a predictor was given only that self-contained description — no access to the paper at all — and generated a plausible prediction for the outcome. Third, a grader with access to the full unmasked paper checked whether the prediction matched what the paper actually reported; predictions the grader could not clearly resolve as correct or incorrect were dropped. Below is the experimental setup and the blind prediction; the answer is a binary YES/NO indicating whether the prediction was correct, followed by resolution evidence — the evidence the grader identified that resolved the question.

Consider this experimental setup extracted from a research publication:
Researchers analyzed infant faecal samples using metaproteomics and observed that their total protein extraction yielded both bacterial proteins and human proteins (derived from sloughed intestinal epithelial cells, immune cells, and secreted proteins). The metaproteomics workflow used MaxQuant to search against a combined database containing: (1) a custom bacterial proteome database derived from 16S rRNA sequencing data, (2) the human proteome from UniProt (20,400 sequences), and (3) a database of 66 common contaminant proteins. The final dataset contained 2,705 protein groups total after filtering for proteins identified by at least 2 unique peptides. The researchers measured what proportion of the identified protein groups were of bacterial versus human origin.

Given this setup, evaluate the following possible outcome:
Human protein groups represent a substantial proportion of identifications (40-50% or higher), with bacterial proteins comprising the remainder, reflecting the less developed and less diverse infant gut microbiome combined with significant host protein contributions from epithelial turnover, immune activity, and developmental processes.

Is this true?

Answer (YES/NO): YES